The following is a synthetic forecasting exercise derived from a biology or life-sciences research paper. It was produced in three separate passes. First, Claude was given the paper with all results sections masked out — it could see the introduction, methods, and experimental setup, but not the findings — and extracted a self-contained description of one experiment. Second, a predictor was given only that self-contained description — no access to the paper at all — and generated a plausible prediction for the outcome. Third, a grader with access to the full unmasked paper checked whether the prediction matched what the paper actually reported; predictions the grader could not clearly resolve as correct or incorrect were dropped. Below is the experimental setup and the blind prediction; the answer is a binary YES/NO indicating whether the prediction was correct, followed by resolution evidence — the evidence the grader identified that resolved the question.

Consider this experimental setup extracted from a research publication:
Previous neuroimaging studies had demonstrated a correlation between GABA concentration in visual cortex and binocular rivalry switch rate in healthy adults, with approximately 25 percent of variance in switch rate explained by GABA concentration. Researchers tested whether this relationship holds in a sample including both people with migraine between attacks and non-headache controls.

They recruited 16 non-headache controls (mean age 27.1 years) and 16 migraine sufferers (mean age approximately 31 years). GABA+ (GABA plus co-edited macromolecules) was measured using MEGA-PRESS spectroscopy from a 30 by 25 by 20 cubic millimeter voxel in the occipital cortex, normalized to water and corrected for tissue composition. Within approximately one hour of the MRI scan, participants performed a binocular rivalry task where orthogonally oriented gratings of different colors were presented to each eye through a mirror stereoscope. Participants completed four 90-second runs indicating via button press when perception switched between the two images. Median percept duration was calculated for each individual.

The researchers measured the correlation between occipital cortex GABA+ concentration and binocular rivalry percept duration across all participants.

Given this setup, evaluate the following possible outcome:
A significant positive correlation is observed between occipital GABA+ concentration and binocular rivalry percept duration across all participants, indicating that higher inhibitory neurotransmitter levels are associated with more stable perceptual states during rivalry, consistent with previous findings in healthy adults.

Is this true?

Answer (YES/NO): NO